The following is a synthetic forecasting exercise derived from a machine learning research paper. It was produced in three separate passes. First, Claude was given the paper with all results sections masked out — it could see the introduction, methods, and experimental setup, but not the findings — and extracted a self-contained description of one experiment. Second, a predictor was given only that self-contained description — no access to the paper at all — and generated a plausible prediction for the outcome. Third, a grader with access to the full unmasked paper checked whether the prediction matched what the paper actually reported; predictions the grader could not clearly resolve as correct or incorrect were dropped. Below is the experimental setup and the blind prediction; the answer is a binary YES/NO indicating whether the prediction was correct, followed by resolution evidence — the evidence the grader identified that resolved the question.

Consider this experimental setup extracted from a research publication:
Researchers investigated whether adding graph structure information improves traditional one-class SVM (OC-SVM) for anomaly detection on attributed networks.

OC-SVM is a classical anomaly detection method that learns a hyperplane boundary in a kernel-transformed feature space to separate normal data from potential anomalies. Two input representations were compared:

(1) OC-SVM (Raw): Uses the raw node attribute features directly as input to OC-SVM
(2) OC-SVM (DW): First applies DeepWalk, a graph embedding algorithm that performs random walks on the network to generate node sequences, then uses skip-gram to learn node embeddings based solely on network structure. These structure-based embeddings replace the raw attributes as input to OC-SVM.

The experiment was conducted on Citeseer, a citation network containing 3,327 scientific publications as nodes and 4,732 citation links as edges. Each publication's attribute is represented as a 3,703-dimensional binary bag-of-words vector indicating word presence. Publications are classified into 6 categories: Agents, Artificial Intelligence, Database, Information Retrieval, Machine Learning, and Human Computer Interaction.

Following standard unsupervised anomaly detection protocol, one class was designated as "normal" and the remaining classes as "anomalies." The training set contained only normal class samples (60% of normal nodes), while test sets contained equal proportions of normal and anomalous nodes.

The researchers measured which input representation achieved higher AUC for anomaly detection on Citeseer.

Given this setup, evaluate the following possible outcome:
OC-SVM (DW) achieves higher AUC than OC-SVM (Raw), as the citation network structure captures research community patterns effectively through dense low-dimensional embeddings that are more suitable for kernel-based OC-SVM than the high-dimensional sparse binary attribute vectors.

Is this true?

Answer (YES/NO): NO